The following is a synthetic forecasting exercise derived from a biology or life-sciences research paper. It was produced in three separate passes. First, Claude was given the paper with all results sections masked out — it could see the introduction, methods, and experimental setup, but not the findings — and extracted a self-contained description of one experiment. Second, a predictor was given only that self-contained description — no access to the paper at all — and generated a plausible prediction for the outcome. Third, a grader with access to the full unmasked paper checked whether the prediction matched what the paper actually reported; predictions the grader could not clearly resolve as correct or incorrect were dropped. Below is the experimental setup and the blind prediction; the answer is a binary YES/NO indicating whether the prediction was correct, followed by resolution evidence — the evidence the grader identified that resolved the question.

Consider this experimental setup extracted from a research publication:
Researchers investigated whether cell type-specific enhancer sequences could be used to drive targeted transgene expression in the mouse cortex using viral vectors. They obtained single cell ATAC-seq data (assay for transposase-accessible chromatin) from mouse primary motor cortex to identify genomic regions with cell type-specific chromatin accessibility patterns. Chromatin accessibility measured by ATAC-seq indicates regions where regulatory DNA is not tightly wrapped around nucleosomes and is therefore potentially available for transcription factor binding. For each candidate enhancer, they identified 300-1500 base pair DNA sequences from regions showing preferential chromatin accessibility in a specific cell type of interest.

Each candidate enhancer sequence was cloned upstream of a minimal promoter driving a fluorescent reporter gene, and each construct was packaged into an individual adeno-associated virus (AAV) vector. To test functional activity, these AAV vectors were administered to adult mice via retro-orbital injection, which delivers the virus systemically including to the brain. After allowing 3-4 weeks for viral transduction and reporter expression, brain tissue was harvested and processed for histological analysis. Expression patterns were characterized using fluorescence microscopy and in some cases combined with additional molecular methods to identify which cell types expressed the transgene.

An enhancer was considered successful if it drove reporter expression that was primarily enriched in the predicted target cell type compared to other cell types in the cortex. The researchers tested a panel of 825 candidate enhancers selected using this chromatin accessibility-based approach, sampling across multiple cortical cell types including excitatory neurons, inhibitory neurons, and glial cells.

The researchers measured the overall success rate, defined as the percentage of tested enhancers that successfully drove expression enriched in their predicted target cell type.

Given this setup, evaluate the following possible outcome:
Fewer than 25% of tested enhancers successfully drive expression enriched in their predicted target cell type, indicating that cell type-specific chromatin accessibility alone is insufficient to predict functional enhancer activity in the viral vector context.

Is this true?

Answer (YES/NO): NO